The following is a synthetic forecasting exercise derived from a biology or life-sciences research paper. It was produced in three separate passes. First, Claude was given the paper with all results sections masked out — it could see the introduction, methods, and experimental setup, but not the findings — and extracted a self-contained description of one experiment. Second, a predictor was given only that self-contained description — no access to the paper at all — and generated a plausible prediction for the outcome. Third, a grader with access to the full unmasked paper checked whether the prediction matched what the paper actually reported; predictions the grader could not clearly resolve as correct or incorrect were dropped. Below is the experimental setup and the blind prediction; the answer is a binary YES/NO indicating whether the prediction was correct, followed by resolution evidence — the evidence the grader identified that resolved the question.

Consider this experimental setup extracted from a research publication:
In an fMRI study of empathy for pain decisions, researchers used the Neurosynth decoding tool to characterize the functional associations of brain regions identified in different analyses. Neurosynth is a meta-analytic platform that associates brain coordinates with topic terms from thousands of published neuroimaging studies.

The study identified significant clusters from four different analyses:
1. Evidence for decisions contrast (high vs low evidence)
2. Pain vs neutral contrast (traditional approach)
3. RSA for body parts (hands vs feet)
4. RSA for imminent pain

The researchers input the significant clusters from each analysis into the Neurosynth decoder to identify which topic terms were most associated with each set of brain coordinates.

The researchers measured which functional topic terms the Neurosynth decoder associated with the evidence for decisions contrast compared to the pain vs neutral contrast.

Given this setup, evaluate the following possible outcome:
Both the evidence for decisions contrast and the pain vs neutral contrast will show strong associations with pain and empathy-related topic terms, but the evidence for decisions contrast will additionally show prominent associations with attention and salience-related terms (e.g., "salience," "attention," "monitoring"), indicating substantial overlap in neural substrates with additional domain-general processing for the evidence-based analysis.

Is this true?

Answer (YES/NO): NO